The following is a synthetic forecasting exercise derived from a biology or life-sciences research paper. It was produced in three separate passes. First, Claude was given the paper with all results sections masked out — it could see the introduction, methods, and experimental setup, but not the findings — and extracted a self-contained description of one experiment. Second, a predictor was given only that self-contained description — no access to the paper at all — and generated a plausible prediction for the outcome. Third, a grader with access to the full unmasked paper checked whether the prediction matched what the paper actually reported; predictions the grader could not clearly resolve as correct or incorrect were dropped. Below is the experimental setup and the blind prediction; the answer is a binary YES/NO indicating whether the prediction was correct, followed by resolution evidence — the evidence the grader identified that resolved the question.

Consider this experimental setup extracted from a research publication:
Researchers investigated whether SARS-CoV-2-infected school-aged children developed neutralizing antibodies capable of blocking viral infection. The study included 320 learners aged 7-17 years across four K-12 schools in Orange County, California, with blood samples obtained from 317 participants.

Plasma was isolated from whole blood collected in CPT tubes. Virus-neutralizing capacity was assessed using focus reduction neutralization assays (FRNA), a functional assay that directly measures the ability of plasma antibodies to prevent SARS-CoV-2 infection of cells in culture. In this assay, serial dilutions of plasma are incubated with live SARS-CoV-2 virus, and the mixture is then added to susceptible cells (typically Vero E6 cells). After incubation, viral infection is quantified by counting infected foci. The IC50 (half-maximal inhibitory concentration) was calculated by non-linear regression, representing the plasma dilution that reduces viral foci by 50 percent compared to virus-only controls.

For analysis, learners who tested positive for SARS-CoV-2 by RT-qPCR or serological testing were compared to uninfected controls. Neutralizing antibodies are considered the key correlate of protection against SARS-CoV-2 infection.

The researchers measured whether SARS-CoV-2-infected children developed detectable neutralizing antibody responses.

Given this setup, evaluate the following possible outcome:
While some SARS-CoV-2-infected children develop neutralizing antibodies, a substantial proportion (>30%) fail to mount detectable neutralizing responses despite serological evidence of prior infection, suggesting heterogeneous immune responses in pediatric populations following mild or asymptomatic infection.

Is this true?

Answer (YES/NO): NO